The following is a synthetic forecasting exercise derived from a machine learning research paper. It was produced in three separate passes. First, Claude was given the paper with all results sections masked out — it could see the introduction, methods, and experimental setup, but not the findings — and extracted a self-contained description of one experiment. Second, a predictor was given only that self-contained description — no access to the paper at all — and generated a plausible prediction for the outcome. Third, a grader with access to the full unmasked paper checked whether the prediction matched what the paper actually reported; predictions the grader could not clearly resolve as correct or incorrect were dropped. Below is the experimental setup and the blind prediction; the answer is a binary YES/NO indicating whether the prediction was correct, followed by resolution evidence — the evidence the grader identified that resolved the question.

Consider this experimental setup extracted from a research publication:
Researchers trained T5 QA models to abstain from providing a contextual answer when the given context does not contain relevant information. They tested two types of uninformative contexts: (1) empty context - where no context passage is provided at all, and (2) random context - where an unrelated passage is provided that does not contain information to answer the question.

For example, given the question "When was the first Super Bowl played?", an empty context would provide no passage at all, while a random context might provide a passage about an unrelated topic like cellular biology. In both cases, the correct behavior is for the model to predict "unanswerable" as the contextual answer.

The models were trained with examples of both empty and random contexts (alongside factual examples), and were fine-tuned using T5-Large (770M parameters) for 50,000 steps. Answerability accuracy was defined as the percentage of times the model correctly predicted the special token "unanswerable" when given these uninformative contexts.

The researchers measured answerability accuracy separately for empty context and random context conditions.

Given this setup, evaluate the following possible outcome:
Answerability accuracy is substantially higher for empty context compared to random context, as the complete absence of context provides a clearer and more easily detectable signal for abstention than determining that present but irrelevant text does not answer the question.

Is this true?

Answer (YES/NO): YES